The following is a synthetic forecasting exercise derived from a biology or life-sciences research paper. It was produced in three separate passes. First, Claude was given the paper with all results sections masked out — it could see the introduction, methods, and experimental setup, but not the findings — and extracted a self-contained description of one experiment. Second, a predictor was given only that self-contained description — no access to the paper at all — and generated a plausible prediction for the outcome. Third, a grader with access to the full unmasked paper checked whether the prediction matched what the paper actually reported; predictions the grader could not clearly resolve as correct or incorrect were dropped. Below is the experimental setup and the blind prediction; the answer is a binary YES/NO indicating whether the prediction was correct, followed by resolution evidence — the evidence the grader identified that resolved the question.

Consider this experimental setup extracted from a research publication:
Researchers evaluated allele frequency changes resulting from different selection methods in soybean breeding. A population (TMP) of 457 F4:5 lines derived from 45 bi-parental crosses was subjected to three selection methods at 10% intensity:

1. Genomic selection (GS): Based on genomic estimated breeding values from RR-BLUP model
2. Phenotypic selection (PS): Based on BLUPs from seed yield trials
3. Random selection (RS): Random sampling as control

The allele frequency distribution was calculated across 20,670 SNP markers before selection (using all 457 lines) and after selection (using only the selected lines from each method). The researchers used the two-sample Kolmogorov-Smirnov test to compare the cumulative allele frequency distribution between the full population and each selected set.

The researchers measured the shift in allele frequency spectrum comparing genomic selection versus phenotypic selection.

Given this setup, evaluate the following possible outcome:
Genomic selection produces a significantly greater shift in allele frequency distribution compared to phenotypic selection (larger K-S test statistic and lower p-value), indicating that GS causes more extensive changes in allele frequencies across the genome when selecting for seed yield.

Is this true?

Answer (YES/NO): YES